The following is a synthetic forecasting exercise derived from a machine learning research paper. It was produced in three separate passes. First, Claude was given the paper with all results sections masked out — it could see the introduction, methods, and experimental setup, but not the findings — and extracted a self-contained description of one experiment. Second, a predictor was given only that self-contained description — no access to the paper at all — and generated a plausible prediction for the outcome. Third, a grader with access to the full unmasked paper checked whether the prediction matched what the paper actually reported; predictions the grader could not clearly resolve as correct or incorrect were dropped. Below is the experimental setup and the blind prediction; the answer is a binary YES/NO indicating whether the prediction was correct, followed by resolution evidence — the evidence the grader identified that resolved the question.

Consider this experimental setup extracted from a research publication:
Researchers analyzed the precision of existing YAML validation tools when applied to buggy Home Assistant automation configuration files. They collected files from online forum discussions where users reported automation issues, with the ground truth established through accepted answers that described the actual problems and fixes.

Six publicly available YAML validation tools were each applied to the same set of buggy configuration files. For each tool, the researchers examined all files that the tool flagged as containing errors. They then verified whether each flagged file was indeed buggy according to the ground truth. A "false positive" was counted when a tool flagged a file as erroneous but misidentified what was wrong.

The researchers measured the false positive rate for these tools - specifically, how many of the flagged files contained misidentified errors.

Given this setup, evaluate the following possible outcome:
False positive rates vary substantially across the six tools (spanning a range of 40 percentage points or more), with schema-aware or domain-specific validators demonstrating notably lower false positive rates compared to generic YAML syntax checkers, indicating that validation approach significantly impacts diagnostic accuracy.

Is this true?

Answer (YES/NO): NO